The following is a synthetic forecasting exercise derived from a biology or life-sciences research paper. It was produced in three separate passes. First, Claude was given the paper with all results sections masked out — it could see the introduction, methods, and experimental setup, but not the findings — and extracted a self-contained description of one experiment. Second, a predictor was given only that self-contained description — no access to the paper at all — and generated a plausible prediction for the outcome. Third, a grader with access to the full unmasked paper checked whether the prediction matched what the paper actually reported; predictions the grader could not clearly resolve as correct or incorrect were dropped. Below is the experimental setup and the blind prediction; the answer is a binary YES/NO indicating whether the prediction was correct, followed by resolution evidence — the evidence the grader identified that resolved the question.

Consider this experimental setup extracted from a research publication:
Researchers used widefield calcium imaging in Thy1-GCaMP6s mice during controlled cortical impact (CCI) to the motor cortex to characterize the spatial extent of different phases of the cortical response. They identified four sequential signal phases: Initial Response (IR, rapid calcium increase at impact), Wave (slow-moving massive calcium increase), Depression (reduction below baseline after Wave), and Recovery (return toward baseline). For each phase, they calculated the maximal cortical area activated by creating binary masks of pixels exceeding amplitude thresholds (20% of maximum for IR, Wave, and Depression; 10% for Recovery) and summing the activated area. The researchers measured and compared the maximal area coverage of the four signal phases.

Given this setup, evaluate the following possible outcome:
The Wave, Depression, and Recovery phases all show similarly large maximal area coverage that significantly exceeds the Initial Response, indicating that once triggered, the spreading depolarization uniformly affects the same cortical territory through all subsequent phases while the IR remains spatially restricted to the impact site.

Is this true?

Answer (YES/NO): NO